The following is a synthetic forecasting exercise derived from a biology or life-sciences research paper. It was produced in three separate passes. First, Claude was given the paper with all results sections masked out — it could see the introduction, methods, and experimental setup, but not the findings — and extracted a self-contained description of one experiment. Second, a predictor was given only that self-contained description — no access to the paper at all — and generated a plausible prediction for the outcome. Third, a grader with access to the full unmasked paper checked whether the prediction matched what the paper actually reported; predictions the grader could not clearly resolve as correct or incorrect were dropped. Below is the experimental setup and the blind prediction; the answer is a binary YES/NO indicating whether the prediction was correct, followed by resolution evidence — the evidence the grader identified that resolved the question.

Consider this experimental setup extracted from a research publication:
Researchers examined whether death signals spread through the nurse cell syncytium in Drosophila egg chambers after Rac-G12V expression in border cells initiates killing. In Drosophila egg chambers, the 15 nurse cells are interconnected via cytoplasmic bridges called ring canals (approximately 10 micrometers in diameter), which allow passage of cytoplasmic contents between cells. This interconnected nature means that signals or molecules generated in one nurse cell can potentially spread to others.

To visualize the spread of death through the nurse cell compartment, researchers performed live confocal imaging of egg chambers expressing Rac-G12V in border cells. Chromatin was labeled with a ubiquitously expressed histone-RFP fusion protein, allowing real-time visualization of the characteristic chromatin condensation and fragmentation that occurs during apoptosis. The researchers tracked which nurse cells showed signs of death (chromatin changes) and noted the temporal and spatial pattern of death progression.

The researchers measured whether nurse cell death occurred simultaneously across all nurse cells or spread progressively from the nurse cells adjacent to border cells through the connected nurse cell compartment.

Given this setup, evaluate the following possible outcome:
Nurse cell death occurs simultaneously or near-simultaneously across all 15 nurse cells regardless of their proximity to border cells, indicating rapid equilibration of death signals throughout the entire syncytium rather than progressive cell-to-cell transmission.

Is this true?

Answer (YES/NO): NO